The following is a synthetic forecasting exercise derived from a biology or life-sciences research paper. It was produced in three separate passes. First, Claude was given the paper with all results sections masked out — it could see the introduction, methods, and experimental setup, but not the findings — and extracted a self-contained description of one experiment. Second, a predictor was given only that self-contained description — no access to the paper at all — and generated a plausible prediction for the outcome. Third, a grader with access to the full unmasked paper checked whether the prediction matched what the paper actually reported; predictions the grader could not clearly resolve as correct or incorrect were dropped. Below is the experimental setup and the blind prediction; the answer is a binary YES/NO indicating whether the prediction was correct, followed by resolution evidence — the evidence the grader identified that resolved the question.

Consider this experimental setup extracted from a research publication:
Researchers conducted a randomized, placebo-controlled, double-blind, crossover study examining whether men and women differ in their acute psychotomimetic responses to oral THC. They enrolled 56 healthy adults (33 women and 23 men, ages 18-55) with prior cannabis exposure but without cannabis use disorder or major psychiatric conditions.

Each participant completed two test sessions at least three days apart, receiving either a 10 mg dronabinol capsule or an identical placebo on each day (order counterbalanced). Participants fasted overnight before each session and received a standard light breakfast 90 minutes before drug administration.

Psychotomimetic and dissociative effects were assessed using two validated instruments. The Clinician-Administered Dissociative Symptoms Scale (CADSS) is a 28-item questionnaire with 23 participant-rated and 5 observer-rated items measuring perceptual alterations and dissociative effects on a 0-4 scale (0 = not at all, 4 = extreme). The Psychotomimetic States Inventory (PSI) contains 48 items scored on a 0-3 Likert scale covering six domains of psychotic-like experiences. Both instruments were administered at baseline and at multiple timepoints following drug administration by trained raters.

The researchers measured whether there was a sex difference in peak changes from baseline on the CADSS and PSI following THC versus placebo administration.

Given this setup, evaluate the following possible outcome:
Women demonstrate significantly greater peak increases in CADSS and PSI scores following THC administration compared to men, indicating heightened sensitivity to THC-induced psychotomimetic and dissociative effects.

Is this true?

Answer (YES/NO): NO